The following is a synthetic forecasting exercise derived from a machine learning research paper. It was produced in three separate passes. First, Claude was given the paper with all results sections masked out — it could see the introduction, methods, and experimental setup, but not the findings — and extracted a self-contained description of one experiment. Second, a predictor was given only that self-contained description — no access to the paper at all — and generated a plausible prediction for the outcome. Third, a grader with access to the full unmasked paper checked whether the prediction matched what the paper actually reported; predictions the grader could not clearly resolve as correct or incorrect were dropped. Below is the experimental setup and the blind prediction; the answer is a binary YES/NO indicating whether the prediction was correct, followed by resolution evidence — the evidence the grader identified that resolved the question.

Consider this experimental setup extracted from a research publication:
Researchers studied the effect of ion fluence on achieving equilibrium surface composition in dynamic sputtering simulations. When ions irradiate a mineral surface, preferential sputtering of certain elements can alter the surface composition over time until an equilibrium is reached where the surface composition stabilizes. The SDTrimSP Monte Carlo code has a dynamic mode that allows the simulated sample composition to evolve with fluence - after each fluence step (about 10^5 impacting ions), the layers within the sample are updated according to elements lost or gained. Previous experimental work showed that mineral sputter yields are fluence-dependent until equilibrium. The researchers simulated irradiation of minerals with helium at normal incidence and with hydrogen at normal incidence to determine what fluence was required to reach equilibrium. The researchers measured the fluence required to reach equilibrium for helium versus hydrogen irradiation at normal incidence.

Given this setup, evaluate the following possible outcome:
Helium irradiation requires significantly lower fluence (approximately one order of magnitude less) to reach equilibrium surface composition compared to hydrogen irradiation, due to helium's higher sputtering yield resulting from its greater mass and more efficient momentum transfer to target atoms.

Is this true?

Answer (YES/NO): NO